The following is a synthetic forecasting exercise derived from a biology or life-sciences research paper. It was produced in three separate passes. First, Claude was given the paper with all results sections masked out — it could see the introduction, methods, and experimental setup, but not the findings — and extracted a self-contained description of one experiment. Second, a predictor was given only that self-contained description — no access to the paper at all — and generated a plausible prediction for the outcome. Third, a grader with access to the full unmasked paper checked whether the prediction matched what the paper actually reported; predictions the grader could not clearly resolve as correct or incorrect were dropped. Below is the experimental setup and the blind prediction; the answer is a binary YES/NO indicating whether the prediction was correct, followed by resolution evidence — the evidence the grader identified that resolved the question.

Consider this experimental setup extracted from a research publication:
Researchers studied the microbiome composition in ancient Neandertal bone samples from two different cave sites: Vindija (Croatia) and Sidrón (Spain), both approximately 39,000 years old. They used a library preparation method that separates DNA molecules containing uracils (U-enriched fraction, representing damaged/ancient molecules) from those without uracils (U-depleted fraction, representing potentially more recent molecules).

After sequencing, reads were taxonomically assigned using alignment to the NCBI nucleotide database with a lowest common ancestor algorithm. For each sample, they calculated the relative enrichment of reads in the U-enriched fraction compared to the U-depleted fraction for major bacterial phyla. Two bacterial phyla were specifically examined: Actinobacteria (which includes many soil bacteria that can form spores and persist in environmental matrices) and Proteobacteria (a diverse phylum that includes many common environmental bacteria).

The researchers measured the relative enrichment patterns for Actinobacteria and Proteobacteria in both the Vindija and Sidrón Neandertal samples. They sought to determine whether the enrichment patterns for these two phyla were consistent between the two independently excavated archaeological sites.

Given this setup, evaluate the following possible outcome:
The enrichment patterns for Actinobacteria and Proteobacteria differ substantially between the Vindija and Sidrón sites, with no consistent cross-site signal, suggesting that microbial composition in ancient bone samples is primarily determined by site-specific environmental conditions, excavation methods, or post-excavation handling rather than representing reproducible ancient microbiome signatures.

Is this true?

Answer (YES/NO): NO